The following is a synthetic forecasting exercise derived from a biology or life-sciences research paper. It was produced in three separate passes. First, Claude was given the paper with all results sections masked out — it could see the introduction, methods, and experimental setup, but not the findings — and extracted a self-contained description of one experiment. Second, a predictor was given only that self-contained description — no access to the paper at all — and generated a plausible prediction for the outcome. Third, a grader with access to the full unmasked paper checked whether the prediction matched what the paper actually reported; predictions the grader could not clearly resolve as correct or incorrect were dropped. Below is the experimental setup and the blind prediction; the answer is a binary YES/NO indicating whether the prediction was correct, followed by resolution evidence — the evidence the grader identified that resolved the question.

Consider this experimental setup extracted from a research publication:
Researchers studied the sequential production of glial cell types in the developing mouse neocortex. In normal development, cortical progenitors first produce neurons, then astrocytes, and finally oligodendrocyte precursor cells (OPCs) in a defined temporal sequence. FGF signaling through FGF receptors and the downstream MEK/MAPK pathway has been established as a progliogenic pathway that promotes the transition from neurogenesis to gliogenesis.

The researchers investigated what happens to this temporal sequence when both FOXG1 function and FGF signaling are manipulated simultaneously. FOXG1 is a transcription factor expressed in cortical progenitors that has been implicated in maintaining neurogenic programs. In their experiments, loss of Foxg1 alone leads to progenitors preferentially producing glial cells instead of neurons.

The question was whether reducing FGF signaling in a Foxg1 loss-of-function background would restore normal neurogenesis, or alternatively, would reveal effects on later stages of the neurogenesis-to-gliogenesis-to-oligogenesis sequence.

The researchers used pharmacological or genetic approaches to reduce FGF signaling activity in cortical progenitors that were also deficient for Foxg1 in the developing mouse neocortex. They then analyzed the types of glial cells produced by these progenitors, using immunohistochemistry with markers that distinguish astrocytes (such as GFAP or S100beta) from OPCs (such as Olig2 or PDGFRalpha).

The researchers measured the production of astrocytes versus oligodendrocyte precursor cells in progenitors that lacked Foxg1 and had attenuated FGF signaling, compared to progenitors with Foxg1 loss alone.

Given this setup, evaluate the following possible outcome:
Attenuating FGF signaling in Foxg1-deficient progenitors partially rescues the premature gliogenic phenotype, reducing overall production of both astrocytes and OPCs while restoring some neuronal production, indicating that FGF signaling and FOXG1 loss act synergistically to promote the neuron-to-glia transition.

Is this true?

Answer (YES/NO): NO